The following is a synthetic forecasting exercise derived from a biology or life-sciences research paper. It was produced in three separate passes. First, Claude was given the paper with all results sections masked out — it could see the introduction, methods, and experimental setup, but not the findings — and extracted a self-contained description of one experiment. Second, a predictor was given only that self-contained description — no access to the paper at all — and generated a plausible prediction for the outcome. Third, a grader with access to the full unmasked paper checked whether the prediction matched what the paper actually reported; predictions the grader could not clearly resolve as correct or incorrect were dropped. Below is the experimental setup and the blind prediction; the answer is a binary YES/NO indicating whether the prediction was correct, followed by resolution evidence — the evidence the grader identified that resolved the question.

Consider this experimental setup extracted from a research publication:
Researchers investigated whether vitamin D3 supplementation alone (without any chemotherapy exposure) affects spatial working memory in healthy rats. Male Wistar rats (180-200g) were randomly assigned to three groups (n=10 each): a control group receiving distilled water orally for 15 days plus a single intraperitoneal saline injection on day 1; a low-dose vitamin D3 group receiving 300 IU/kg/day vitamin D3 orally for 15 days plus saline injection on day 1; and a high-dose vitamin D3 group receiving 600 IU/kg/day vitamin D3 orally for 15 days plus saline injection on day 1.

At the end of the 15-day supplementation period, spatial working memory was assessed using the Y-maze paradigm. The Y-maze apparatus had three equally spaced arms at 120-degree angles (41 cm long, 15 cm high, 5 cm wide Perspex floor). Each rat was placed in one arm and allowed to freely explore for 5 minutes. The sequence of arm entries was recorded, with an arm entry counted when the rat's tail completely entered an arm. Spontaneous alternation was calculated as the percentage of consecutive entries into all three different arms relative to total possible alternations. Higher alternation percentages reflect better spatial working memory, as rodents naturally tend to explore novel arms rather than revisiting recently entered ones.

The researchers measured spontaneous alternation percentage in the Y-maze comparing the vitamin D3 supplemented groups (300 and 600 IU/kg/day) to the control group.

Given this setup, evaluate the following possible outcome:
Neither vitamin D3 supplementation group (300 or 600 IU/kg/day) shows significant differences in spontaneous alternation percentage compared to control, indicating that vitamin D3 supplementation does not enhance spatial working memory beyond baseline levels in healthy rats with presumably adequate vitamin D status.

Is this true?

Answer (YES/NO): NO